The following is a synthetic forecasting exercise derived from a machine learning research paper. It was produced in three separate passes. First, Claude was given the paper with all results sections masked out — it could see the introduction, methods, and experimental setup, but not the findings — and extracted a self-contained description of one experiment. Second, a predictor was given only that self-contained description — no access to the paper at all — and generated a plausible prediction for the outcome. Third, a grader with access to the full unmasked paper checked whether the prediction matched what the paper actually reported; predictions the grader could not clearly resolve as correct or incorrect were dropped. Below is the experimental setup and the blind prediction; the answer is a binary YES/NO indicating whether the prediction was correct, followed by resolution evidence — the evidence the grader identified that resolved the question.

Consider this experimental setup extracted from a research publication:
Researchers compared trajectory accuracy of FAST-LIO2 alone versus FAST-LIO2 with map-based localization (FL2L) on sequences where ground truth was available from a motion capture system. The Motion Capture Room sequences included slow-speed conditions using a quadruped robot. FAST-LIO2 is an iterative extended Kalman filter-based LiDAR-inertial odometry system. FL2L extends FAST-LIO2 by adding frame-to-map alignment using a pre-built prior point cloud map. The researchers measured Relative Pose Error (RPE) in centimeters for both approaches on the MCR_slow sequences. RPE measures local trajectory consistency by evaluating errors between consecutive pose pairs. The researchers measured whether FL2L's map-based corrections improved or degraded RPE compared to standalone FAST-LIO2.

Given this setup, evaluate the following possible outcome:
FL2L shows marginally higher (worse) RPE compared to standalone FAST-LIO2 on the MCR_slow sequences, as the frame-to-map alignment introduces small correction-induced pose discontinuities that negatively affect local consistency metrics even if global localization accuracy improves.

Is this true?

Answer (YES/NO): NO